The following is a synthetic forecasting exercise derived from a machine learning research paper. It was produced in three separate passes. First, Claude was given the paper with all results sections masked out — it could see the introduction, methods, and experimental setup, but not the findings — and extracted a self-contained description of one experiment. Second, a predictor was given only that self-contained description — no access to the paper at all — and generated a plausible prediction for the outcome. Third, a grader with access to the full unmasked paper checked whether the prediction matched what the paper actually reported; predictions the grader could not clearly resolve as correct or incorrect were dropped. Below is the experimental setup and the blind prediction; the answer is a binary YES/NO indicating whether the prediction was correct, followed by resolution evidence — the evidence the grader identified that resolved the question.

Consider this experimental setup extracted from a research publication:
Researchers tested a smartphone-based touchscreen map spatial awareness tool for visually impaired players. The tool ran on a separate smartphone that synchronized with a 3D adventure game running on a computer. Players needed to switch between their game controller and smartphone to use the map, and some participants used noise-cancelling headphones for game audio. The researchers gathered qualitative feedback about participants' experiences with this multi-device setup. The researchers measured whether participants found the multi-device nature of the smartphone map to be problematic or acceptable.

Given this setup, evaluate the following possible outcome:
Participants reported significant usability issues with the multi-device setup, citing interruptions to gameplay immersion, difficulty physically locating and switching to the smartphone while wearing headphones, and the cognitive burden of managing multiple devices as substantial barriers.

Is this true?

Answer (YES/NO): NO